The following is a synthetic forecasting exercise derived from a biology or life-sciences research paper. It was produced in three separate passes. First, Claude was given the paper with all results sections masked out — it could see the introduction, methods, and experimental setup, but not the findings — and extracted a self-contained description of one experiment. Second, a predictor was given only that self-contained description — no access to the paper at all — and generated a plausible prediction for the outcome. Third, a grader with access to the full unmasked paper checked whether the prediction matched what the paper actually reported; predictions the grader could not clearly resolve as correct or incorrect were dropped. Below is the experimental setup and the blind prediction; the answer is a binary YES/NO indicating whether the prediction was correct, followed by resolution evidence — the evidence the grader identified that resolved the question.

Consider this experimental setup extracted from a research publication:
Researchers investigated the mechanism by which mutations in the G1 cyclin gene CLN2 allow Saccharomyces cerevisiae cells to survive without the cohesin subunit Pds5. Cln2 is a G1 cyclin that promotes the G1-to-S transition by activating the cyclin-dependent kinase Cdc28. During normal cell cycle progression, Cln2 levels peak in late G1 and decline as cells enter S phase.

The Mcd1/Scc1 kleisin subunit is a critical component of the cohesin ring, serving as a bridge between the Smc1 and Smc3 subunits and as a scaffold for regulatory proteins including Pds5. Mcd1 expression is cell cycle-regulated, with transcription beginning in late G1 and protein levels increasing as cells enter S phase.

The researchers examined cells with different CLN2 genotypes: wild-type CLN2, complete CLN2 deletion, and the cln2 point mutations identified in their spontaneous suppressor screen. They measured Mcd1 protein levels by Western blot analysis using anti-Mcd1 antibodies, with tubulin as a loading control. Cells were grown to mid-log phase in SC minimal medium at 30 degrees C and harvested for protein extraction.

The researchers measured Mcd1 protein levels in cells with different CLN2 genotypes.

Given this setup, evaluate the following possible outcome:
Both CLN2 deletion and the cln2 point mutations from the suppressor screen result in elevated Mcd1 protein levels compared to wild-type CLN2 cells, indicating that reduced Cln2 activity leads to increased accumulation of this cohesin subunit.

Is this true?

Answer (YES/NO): YES